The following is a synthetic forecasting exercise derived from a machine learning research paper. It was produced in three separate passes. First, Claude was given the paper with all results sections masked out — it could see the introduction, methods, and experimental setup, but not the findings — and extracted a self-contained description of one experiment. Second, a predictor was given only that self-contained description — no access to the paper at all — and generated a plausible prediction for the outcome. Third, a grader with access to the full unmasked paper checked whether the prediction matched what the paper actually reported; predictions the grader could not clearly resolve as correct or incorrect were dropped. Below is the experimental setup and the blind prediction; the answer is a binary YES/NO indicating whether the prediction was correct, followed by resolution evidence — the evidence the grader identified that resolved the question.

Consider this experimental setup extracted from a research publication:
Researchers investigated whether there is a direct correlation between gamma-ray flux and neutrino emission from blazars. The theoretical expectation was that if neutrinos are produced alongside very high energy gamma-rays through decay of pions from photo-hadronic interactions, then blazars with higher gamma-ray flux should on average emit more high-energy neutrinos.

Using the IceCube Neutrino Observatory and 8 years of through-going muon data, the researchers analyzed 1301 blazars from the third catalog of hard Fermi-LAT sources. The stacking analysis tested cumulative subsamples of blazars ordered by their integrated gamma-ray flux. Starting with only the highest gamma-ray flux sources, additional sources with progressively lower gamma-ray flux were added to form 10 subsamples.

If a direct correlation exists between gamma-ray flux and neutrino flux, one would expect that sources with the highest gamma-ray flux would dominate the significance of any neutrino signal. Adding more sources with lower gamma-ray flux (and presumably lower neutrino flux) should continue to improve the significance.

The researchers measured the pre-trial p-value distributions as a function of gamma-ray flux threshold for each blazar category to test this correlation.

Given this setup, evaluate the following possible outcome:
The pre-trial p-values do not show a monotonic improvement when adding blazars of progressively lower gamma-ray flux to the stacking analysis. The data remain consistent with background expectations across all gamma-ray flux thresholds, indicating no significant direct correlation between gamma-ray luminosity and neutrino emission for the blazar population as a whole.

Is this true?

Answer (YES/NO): YES